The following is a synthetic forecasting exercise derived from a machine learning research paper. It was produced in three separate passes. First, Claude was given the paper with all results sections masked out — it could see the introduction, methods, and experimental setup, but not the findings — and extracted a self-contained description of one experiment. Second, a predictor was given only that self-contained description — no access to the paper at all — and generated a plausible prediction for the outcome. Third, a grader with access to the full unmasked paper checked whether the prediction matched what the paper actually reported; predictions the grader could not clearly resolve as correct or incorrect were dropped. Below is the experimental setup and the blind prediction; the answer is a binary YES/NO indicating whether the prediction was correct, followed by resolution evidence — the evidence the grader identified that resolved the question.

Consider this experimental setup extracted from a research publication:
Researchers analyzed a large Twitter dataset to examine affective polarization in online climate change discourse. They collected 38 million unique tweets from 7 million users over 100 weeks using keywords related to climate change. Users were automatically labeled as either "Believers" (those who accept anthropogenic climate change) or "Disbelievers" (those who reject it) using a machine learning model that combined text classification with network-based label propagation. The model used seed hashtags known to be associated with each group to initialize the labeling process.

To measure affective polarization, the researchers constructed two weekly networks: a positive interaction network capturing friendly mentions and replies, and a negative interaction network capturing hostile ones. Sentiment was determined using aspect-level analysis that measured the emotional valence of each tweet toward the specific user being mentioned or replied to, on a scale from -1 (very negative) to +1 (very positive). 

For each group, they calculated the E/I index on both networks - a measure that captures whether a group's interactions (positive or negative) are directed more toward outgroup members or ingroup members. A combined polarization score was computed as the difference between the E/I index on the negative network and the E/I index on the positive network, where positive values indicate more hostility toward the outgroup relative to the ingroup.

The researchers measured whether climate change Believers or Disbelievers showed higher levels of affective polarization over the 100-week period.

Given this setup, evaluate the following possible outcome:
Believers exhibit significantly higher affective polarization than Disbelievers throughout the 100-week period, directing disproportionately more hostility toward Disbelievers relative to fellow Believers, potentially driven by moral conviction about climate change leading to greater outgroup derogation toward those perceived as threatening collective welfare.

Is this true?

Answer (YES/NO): NO